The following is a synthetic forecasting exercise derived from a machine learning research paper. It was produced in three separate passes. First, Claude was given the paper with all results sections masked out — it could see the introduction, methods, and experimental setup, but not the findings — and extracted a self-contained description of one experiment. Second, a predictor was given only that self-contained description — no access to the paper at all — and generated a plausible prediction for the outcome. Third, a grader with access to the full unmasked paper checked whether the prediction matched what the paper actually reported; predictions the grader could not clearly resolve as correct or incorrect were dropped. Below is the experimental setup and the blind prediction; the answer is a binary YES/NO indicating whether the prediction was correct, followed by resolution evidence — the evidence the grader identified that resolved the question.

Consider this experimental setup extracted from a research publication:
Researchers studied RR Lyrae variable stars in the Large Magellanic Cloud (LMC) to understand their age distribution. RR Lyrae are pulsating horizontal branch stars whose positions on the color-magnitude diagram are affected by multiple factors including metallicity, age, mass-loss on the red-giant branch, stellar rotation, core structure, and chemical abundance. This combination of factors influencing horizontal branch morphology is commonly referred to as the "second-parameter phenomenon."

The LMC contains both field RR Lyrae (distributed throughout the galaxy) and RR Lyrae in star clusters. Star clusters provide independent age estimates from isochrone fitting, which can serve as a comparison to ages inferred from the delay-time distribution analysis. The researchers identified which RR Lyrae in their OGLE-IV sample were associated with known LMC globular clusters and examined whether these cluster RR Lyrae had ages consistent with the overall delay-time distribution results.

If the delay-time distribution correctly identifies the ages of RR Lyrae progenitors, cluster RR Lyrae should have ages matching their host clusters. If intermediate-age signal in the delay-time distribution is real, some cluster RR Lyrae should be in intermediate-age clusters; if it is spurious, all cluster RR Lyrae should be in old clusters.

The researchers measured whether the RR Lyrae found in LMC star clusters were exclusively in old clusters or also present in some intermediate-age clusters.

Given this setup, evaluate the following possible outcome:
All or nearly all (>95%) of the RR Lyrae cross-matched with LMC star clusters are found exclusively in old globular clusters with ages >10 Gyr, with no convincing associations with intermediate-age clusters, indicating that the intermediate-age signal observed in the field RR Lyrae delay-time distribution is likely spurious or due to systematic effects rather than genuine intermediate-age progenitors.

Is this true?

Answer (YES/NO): YES